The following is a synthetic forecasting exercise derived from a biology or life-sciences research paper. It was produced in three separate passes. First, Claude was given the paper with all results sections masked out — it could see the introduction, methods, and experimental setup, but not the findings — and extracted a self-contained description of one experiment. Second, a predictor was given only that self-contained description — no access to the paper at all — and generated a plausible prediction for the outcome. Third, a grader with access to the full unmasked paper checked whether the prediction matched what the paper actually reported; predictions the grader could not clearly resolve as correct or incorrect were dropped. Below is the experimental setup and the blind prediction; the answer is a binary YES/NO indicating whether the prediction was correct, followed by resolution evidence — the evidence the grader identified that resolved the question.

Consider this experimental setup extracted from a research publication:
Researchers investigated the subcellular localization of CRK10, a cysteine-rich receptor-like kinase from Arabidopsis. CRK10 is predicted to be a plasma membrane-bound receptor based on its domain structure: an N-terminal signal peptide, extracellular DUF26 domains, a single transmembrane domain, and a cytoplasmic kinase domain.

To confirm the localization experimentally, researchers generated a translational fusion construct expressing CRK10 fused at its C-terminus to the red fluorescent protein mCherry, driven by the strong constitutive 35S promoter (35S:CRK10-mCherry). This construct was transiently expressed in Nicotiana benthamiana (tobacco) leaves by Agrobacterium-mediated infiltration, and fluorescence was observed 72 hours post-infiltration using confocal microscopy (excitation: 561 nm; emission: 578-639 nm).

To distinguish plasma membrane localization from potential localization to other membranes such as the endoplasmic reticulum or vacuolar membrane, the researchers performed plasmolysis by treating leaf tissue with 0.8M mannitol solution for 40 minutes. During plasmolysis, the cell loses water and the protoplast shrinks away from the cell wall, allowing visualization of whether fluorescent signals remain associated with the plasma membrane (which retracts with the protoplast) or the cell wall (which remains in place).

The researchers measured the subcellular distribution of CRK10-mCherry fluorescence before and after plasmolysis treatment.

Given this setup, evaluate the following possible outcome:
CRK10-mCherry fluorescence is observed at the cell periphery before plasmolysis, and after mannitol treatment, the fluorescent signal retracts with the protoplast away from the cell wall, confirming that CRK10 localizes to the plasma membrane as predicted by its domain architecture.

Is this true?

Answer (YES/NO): YES